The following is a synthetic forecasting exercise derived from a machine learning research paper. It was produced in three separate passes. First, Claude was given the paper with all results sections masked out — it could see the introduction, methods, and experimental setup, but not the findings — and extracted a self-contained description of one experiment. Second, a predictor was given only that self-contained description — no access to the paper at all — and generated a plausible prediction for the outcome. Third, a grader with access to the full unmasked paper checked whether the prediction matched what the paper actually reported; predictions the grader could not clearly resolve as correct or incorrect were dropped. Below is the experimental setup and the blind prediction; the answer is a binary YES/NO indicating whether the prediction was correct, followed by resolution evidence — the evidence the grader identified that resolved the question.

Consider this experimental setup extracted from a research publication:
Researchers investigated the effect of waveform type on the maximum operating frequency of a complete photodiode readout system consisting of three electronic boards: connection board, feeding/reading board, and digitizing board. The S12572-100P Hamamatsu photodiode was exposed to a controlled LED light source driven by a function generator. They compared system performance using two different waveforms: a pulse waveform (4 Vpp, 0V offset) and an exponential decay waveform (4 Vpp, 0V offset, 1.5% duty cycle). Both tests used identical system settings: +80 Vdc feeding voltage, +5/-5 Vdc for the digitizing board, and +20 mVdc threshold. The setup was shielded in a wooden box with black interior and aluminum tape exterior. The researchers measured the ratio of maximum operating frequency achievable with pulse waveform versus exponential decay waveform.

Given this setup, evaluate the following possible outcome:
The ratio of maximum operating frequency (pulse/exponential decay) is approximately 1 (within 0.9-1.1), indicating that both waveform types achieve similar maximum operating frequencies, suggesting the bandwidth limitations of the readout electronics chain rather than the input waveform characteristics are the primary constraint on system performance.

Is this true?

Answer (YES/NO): NO